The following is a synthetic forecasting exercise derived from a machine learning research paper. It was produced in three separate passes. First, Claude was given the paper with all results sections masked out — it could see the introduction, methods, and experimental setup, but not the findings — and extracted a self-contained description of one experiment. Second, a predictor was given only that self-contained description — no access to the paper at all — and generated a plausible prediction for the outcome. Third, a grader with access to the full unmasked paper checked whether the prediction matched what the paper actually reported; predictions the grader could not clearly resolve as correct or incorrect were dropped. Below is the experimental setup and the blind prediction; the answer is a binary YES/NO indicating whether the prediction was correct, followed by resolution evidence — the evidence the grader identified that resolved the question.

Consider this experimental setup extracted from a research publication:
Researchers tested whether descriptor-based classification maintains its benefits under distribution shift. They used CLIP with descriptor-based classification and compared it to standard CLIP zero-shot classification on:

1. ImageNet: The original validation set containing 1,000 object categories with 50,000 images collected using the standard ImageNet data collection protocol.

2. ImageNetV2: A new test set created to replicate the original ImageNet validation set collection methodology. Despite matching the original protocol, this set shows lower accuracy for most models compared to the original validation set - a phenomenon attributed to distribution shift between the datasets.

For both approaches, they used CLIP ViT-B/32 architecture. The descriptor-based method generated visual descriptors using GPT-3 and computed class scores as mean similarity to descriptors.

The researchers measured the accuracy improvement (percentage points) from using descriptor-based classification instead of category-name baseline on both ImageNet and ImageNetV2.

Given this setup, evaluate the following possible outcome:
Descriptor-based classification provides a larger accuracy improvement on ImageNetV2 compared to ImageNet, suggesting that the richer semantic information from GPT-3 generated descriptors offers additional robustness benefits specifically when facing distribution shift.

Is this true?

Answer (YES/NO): NO